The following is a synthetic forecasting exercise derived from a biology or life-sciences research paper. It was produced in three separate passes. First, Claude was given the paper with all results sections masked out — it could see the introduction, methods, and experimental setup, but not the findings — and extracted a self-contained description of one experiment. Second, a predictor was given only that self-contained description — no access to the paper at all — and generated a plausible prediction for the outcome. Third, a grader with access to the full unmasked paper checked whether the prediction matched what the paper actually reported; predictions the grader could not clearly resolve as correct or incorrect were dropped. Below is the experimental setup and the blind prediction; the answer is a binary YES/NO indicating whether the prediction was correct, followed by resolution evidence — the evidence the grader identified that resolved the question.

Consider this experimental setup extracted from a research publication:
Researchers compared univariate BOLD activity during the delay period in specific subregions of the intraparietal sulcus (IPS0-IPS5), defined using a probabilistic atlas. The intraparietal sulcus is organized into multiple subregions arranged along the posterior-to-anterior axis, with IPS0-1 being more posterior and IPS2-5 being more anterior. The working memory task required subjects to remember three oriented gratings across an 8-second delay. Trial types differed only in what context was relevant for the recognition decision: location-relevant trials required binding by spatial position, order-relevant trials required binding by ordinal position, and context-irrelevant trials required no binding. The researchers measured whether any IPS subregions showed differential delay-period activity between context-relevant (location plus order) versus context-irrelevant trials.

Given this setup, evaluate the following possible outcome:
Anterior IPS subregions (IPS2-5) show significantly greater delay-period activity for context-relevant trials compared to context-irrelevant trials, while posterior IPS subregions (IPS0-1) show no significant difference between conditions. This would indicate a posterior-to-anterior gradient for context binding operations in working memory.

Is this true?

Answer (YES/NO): NO